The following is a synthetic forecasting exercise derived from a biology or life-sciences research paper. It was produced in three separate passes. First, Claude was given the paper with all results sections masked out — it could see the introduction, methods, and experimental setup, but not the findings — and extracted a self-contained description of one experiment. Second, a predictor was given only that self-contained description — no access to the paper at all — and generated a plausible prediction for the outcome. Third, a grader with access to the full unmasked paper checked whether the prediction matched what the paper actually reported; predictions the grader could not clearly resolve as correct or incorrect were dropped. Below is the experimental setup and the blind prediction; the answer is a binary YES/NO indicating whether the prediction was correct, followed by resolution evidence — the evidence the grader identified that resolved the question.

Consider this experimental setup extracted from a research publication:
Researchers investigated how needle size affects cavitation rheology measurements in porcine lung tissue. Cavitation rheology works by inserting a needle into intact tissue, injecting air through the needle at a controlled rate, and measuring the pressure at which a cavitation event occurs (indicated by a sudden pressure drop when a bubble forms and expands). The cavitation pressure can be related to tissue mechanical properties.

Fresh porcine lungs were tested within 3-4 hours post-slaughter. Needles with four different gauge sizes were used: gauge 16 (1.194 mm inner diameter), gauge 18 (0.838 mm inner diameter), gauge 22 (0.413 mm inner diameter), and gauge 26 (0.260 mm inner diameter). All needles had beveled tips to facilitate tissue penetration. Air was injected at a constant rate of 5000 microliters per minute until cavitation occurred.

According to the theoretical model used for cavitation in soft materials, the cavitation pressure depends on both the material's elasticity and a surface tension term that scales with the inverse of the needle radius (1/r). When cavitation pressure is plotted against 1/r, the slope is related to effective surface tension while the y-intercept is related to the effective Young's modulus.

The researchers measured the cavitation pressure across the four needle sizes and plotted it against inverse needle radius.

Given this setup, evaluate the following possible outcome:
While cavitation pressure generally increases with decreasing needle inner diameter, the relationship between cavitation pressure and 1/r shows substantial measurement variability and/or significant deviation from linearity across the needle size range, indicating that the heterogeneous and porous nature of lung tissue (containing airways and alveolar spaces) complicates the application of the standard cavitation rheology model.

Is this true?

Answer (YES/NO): YES